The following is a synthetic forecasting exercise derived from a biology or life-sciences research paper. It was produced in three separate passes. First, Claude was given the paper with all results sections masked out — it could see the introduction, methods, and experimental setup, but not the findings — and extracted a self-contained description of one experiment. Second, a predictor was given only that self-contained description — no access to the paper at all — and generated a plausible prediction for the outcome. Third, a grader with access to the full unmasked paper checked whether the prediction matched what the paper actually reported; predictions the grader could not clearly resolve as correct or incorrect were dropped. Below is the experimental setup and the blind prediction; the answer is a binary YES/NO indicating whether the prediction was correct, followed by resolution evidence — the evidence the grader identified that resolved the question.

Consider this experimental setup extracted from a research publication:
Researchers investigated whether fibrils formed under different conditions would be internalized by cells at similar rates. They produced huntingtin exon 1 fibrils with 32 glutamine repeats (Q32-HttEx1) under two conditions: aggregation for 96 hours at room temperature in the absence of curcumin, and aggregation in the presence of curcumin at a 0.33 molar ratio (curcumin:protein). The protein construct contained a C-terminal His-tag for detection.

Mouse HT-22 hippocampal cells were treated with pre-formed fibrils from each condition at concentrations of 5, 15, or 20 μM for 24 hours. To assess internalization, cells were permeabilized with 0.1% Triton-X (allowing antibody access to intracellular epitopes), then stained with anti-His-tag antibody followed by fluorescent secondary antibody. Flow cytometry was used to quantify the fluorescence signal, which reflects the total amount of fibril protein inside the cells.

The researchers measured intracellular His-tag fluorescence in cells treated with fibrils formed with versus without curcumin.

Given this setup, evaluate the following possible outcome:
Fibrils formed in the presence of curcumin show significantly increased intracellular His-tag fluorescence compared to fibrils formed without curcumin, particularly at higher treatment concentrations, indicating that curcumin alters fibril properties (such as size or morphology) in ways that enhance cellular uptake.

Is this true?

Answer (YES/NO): NO